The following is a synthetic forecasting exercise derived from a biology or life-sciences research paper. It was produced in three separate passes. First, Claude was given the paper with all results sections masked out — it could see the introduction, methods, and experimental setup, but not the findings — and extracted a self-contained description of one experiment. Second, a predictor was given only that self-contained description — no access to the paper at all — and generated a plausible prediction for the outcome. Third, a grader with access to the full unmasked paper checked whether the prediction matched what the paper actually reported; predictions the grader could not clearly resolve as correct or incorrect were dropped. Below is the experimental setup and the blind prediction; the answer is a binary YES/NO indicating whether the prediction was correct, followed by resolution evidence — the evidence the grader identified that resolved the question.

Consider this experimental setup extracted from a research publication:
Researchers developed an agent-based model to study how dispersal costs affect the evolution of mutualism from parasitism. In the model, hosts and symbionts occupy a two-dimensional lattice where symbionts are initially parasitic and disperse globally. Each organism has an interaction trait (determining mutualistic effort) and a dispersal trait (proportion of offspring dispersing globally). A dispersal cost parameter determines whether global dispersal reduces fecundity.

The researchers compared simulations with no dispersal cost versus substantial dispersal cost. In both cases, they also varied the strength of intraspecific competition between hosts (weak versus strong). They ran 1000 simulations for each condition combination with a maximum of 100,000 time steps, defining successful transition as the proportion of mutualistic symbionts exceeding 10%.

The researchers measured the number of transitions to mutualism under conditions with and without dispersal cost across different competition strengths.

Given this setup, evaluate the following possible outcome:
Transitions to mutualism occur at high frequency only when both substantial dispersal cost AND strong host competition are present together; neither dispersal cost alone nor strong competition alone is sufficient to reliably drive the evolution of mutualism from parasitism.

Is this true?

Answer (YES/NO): NO